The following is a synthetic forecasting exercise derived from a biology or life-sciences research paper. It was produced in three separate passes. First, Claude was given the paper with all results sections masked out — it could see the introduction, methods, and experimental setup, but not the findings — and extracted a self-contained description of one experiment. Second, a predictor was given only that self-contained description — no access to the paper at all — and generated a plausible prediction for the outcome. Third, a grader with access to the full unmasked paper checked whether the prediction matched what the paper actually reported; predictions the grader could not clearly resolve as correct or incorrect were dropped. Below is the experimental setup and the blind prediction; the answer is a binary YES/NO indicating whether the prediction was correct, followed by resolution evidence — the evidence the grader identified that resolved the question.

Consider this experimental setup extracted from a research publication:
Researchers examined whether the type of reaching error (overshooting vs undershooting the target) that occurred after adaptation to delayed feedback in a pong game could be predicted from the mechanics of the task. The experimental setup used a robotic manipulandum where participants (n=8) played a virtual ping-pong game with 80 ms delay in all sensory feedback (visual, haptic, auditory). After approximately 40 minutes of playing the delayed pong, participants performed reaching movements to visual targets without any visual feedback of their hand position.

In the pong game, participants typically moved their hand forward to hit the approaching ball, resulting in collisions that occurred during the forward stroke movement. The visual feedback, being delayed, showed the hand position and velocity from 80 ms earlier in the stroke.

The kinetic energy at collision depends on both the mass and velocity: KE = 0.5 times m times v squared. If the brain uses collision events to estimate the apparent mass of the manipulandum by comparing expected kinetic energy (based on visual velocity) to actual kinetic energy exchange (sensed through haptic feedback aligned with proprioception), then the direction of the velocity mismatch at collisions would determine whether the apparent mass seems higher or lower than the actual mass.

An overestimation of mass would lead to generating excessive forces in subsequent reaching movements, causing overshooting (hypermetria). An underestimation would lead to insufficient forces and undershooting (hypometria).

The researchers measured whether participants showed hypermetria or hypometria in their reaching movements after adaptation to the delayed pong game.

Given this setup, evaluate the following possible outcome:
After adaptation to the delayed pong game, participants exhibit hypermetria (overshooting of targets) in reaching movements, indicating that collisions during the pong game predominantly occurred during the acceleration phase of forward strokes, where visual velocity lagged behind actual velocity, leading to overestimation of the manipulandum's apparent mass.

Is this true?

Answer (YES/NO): NO